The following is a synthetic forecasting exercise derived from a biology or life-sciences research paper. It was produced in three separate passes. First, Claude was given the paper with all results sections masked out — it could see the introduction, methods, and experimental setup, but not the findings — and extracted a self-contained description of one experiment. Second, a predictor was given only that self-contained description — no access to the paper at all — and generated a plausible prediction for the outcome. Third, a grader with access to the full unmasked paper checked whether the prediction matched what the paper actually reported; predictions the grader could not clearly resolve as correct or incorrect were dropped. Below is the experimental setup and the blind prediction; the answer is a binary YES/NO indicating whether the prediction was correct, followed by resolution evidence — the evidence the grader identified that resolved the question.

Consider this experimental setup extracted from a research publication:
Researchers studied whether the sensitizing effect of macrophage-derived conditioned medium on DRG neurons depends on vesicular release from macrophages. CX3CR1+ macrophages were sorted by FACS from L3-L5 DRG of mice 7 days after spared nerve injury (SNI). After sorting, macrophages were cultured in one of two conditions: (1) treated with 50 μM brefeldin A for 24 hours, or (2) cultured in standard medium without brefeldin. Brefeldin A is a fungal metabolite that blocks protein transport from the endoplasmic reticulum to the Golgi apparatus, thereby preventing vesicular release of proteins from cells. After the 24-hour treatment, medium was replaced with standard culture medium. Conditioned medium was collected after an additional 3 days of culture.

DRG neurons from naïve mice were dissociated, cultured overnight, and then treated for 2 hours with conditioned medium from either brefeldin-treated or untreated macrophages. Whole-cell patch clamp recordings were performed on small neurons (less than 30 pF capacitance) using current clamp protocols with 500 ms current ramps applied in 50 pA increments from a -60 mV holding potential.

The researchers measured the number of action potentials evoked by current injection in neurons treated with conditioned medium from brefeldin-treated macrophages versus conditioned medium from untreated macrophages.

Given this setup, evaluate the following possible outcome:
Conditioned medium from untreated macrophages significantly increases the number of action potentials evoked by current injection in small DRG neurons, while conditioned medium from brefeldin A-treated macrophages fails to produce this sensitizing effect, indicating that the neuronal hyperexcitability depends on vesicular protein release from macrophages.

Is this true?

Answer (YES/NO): YES